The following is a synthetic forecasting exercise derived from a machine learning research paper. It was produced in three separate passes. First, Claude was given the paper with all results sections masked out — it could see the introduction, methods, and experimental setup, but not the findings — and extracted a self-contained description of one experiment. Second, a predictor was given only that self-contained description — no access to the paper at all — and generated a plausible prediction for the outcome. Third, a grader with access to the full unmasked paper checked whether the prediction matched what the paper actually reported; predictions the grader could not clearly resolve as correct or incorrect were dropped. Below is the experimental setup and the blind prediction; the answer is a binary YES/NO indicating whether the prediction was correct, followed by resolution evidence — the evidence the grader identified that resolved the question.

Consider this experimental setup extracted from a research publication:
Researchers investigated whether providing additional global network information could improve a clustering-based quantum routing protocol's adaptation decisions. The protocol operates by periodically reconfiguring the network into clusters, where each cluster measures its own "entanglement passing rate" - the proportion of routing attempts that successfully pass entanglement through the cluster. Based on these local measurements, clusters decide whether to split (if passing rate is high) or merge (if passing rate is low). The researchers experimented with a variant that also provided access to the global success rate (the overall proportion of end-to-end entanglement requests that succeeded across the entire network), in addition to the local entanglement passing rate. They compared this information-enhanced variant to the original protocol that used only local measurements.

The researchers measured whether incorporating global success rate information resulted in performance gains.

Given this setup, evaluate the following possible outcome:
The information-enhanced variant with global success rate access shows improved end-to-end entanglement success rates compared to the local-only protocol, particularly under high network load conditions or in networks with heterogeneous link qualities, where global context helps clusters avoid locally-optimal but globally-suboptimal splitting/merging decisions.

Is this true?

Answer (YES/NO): NO